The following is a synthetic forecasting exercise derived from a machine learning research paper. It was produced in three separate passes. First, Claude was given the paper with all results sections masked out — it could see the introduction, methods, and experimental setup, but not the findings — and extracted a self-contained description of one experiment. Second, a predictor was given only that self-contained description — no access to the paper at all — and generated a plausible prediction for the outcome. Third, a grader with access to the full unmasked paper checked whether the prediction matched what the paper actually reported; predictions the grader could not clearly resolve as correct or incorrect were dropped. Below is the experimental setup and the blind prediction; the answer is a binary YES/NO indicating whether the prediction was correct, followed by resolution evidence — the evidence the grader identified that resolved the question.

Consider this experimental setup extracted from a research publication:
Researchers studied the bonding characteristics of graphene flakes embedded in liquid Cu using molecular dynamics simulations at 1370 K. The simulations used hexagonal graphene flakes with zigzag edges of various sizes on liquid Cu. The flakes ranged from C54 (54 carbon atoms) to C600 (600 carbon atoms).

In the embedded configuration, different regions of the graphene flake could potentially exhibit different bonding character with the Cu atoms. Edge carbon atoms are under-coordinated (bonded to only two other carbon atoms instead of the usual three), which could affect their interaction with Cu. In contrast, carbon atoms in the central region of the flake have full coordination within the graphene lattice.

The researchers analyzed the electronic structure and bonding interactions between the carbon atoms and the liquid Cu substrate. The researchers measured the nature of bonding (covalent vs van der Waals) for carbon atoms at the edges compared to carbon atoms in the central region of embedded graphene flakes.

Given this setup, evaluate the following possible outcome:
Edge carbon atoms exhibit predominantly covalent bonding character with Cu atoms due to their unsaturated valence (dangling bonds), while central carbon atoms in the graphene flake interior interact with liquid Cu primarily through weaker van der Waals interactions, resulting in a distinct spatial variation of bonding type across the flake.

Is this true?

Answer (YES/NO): YES